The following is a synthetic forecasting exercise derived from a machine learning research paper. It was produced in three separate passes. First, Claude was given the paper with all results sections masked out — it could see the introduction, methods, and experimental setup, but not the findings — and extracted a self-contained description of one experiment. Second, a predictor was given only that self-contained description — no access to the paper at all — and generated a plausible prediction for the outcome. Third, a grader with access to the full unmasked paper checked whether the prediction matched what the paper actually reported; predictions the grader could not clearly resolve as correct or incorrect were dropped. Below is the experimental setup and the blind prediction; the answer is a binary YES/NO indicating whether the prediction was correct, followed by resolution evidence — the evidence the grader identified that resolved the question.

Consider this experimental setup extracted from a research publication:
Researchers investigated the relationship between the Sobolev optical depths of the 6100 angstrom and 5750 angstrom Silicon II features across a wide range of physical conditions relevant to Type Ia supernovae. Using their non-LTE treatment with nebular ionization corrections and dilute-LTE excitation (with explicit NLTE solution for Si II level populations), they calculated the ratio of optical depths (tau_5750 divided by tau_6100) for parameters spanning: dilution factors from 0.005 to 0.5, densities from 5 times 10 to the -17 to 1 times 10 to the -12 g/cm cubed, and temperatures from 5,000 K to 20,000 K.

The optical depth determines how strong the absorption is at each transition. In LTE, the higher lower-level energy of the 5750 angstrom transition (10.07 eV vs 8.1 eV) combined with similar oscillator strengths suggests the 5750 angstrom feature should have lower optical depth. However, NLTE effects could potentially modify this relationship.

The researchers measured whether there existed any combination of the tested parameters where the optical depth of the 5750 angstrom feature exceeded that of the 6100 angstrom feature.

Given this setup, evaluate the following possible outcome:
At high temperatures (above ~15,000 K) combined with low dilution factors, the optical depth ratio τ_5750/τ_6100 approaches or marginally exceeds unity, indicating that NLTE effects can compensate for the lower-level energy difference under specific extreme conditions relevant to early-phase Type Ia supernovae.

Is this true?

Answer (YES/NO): NO